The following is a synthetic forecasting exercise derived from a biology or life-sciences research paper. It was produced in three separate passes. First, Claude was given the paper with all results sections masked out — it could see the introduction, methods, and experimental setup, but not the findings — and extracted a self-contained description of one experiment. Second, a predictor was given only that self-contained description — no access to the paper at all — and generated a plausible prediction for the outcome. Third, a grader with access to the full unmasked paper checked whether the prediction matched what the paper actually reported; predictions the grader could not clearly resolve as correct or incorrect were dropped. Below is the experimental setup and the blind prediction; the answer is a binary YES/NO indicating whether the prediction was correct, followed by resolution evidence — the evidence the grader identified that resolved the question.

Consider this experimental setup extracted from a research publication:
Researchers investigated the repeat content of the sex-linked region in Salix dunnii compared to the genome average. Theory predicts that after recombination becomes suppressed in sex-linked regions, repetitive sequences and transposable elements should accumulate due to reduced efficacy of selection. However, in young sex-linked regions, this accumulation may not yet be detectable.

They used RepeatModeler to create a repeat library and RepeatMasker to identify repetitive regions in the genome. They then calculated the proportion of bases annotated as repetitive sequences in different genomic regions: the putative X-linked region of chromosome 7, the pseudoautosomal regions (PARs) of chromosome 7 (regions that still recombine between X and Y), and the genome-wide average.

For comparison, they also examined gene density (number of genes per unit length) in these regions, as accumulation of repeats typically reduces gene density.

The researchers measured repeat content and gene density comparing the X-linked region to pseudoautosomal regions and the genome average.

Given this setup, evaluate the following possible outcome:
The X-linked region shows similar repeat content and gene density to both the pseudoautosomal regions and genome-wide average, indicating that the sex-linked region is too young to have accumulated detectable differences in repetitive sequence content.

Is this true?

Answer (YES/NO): NO